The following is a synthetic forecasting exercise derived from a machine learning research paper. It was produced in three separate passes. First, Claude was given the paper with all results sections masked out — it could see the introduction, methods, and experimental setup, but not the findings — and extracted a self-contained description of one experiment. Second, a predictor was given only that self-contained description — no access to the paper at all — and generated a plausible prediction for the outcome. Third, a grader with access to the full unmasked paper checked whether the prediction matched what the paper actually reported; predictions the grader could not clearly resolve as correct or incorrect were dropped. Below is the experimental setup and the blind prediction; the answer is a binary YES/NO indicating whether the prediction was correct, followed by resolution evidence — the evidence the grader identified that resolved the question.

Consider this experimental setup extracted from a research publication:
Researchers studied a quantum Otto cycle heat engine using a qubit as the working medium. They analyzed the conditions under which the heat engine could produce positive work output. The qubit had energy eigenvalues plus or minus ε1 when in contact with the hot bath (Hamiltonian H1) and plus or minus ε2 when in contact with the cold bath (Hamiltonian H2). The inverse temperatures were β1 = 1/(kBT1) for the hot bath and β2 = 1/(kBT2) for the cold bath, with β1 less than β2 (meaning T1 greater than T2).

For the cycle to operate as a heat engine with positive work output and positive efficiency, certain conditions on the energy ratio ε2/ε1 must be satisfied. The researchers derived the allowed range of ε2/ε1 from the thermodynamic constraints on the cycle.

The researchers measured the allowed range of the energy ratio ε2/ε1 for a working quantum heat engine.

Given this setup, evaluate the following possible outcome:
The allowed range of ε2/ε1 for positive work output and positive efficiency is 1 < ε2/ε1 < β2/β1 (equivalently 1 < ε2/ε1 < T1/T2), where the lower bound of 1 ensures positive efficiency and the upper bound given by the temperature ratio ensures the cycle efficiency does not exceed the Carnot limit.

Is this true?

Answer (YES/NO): NO